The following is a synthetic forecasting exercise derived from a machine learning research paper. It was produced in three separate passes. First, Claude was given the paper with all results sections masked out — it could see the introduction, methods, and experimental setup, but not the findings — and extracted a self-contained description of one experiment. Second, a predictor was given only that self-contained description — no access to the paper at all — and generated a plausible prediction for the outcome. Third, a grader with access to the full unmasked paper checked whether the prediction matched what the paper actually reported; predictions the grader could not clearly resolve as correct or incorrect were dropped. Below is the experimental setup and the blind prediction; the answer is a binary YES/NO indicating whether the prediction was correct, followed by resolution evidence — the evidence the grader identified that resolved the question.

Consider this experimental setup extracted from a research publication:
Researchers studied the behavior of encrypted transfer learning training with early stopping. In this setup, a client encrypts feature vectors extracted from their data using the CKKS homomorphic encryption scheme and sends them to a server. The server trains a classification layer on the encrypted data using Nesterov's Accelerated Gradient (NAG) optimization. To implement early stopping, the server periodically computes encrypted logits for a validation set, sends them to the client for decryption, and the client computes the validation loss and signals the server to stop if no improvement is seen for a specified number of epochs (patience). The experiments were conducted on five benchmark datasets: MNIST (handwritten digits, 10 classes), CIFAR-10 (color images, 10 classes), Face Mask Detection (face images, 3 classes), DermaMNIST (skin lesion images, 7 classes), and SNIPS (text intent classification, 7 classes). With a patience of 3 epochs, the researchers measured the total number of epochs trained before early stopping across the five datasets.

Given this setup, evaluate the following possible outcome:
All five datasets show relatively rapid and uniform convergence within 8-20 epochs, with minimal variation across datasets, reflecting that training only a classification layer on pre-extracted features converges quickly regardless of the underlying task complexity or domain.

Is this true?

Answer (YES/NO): NO